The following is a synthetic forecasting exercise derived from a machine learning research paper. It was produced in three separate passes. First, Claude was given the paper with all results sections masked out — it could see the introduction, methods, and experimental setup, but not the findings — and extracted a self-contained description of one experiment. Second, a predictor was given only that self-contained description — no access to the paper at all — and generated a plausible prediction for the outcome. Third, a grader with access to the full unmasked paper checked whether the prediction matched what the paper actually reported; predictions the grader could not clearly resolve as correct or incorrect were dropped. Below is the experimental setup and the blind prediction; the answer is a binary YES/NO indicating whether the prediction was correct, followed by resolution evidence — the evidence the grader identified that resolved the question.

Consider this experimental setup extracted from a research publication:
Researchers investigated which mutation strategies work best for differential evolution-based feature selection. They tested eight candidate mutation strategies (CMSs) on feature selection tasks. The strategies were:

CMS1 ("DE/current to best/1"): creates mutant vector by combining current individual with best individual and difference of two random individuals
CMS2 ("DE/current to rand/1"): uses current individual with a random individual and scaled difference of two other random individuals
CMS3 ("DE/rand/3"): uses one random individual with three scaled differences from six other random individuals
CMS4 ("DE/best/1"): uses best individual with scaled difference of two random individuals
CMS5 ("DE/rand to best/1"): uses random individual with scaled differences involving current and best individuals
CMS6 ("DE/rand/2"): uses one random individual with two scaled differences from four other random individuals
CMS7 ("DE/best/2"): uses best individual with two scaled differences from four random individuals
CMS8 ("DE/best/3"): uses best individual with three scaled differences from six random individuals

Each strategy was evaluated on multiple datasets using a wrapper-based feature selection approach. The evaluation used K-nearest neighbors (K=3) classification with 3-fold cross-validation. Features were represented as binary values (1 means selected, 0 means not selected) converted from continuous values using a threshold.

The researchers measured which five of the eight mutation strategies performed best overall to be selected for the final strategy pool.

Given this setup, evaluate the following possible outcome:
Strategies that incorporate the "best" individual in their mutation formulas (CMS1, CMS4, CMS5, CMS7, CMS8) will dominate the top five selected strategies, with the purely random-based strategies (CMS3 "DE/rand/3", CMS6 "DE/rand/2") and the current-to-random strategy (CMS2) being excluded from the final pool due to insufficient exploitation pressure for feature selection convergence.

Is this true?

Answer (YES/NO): NO